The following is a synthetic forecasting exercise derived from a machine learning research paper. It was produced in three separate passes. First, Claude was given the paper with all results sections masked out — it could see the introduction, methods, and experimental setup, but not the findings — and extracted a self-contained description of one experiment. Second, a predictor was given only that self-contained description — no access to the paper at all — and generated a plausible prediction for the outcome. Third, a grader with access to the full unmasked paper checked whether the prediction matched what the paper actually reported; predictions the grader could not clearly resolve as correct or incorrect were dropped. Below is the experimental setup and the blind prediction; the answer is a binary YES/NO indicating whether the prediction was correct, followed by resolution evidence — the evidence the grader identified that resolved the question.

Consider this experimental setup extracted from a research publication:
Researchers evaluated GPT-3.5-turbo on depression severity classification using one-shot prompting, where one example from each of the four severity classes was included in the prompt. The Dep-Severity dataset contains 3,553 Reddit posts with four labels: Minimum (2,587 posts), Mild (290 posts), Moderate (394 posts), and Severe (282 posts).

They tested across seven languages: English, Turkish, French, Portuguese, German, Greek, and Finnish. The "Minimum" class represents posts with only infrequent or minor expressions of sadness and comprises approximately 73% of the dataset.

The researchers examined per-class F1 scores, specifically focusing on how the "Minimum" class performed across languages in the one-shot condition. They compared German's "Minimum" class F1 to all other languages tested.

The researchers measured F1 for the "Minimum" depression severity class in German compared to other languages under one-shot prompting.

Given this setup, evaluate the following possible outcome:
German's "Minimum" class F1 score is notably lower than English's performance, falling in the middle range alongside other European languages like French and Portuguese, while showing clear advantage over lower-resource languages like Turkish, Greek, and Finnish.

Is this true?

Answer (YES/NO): NO